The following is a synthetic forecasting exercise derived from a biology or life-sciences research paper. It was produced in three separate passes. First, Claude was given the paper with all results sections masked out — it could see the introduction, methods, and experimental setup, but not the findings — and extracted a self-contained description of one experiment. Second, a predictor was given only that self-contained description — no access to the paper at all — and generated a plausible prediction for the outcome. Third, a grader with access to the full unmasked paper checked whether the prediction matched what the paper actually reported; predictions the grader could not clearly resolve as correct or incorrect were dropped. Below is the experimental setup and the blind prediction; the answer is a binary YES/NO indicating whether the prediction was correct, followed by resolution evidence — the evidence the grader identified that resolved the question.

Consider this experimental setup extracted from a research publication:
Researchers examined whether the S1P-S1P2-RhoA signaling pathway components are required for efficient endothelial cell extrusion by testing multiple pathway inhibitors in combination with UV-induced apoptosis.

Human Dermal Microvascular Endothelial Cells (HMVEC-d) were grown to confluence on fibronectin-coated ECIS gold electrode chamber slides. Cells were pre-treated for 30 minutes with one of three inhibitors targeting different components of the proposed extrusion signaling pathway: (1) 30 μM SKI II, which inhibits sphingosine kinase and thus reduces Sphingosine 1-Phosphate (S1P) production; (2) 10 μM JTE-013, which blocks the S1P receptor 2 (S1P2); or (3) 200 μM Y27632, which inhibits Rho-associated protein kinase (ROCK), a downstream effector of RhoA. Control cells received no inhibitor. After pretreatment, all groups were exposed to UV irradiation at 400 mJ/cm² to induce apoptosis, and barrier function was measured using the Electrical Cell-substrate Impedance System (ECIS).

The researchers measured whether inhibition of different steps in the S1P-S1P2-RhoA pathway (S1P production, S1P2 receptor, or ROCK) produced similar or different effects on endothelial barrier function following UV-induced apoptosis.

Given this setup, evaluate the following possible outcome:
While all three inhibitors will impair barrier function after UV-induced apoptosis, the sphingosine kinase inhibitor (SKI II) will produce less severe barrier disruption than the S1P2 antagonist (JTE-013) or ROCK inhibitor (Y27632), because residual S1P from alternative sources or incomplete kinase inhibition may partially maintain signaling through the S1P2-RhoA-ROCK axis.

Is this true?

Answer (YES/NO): NO